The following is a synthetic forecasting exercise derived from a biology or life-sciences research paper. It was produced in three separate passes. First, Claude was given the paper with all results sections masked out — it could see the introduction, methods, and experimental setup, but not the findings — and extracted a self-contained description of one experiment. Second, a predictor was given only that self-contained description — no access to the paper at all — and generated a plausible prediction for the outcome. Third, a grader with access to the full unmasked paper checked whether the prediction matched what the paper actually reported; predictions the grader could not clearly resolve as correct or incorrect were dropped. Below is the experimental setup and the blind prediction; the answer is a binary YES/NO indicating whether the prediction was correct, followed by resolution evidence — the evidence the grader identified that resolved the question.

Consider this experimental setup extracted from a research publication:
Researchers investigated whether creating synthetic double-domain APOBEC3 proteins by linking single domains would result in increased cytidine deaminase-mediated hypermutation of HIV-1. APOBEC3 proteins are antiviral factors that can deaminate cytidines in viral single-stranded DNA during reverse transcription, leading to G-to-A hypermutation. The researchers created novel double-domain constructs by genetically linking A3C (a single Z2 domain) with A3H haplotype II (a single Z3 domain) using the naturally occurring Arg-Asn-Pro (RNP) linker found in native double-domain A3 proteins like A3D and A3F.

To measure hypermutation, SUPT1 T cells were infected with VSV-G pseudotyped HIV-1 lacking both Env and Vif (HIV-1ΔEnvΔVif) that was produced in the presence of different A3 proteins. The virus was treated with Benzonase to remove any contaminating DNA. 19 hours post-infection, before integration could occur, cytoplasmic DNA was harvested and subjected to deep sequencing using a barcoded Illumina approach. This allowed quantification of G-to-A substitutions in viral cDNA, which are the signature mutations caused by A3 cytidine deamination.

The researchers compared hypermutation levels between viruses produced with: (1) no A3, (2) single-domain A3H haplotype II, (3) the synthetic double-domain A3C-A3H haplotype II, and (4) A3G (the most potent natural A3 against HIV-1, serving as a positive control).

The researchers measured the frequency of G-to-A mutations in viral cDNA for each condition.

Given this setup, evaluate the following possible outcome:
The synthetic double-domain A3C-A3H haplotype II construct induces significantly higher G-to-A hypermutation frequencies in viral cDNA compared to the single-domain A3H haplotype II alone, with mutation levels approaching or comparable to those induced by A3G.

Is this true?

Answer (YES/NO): NO